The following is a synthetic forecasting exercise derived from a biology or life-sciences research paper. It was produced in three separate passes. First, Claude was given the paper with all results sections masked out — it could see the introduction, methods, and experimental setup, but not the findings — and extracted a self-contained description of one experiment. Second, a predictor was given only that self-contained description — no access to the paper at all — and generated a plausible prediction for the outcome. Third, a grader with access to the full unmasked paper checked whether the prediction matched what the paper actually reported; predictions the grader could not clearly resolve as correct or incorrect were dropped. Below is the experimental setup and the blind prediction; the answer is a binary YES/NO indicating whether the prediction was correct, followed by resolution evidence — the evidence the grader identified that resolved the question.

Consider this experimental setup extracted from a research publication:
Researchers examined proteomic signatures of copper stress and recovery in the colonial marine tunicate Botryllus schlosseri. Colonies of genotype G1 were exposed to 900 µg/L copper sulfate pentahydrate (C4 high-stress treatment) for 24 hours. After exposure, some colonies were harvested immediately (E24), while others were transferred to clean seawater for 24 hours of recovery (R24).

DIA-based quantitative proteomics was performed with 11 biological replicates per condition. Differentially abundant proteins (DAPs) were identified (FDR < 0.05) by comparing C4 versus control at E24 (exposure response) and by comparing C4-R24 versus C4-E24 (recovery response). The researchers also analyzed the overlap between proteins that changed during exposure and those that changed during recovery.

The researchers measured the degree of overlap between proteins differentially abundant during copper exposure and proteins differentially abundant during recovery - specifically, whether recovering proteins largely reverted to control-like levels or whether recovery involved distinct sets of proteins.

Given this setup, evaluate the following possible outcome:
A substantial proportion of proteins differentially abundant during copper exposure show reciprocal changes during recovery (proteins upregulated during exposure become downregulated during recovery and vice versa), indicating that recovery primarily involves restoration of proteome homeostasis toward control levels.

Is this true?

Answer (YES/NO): NO